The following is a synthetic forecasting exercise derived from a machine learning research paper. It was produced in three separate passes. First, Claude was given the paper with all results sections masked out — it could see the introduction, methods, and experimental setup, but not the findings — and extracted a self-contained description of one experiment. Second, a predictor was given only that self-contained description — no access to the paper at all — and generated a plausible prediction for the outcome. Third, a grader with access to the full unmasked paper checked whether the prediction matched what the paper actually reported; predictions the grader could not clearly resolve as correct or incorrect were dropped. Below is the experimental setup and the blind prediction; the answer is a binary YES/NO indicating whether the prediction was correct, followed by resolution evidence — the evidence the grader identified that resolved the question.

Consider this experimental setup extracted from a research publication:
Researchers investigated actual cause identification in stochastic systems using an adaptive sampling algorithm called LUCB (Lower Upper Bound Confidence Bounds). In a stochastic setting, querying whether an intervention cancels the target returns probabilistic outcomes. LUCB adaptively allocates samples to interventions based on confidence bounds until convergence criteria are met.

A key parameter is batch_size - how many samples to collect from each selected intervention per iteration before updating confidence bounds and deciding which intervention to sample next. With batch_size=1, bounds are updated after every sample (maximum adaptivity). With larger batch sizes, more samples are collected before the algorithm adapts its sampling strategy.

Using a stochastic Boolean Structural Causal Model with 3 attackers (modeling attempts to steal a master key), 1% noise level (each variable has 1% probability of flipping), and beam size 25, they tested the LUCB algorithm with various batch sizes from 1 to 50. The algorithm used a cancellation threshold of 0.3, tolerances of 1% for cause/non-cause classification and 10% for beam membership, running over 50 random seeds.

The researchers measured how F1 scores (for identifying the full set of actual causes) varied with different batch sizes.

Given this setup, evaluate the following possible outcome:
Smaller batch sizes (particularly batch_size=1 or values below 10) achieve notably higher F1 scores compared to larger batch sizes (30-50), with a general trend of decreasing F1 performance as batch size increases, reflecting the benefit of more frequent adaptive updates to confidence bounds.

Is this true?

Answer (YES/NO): NO